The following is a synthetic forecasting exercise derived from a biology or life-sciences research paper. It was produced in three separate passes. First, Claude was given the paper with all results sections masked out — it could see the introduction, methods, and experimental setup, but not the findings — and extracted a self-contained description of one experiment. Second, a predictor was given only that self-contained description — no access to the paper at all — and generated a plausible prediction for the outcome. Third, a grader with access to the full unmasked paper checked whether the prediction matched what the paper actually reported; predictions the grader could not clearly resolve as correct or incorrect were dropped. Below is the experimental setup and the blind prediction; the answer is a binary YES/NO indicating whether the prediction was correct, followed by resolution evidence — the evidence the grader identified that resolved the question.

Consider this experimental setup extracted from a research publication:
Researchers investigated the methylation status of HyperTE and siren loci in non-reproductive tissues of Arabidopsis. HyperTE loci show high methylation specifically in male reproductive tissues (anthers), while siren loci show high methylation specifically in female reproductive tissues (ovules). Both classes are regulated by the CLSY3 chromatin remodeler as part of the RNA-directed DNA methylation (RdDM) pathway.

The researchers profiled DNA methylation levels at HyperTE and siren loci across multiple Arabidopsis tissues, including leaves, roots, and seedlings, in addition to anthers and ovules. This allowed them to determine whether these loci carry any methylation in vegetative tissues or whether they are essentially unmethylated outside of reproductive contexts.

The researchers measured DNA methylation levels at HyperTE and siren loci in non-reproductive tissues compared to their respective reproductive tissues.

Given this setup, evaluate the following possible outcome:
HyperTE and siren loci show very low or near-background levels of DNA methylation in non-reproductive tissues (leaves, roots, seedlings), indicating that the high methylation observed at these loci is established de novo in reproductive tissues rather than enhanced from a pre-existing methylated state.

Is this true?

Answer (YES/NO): YES